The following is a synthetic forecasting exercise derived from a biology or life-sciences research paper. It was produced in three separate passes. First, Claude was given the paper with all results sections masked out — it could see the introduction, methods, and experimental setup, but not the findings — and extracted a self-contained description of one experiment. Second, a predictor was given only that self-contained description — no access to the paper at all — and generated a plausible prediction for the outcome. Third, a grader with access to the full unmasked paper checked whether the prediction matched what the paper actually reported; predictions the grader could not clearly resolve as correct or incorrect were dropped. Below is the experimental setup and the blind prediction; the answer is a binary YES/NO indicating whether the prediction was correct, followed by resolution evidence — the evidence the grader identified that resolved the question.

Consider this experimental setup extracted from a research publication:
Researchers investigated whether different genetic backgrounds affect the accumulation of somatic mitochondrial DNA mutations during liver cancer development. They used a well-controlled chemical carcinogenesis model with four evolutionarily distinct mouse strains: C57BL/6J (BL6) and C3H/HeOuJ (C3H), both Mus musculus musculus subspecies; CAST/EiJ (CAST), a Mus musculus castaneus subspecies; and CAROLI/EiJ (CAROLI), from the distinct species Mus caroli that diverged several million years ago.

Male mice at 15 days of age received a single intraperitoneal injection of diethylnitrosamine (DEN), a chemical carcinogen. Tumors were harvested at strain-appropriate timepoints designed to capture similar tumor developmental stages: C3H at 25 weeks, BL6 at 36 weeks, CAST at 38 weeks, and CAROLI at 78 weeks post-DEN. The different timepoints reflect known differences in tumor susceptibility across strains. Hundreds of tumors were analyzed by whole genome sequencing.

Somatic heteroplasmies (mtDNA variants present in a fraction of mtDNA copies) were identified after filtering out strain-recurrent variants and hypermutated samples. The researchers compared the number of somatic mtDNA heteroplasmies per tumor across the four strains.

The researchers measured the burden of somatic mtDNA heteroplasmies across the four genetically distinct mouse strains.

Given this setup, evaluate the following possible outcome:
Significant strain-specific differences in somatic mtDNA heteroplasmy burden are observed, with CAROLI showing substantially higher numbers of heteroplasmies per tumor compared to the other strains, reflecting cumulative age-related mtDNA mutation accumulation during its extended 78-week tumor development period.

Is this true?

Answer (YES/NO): NO